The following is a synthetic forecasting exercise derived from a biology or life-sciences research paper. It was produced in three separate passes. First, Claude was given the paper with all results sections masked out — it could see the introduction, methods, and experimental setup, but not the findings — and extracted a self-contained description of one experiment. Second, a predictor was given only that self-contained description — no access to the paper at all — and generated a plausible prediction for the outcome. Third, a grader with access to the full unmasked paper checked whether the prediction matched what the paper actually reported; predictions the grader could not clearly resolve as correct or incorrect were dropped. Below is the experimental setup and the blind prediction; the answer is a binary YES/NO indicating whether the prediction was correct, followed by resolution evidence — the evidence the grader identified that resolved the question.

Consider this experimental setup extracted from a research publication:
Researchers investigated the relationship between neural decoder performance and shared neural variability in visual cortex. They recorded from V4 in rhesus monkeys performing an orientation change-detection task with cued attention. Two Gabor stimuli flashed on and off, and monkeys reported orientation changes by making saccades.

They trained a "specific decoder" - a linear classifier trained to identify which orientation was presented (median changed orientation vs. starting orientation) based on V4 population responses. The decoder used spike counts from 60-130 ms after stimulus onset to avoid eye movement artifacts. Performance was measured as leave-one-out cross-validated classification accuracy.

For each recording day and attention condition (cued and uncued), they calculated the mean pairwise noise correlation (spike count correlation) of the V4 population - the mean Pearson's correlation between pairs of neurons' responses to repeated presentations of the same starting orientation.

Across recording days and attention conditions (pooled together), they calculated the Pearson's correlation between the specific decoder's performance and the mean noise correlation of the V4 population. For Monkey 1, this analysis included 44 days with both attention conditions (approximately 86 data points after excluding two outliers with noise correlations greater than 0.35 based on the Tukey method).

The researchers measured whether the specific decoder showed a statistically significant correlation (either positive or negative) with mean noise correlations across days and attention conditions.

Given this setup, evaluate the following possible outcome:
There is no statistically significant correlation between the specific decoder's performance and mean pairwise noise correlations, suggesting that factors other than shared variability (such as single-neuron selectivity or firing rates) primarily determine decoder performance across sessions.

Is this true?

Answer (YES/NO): YES